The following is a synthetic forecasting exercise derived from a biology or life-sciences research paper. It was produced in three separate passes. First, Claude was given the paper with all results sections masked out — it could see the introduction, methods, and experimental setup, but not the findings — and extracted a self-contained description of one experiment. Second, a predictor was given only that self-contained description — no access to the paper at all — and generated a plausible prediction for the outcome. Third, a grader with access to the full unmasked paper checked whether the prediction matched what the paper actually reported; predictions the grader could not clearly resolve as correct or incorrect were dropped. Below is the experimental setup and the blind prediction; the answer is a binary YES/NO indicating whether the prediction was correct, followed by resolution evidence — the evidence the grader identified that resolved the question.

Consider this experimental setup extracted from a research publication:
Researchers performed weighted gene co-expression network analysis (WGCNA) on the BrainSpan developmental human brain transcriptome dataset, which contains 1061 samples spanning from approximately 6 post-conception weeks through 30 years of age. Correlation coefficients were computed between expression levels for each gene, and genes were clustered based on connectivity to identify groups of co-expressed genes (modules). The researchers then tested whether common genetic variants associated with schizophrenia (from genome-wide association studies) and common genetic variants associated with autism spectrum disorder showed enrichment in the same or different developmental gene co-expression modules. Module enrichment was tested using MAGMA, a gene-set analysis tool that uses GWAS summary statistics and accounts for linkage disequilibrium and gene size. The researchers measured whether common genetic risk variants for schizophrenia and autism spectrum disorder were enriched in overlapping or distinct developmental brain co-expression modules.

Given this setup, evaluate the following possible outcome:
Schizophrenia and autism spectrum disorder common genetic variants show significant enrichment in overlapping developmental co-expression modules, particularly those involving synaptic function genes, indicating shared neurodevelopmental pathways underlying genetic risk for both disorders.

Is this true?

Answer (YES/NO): NO